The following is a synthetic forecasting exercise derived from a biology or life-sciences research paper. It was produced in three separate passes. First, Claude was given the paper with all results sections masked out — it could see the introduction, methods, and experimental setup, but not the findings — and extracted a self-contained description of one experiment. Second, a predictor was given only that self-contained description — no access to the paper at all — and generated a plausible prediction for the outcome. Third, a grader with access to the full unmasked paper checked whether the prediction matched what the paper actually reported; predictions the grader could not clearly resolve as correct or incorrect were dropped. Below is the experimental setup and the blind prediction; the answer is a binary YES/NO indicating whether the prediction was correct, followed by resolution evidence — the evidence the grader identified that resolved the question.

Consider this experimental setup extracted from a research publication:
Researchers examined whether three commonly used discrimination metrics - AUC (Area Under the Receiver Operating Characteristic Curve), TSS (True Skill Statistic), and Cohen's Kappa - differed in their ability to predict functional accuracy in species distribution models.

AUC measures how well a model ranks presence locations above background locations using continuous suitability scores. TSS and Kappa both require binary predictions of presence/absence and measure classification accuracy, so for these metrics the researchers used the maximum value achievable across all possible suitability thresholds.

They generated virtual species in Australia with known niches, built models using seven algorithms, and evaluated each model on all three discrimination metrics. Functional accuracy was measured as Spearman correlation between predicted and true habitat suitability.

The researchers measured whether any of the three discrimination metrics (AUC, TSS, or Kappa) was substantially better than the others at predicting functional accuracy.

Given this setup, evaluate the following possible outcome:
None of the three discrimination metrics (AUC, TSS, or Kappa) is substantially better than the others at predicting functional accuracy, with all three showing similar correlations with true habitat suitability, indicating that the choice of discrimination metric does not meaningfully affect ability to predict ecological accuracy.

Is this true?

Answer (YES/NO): YES